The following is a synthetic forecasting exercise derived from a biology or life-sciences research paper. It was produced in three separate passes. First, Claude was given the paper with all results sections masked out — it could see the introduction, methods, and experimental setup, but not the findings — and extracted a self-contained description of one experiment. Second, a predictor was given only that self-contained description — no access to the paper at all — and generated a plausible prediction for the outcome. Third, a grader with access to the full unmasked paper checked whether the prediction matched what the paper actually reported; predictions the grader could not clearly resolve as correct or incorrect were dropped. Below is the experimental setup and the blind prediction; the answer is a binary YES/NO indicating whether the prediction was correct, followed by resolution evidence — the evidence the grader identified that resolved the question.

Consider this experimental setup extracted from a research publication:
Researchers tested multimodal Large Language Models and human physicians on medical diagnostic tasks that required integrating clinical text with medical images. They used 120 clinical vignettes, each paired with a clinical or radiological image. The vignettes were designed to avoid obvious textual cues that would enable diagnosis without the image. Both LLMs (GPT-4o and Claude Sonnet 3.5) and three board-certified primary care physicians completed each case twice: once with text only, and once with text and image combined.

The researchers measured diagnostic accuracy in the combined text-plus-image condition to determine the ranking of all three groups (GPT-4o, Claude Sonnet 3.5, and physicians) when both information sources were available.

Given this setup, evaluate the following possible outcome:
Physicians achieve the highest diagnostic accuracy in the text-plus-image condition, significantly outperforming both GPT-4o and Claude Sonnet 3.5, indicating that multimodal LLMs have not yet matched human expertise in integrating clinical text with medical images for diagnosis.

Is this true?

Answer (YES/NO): NO